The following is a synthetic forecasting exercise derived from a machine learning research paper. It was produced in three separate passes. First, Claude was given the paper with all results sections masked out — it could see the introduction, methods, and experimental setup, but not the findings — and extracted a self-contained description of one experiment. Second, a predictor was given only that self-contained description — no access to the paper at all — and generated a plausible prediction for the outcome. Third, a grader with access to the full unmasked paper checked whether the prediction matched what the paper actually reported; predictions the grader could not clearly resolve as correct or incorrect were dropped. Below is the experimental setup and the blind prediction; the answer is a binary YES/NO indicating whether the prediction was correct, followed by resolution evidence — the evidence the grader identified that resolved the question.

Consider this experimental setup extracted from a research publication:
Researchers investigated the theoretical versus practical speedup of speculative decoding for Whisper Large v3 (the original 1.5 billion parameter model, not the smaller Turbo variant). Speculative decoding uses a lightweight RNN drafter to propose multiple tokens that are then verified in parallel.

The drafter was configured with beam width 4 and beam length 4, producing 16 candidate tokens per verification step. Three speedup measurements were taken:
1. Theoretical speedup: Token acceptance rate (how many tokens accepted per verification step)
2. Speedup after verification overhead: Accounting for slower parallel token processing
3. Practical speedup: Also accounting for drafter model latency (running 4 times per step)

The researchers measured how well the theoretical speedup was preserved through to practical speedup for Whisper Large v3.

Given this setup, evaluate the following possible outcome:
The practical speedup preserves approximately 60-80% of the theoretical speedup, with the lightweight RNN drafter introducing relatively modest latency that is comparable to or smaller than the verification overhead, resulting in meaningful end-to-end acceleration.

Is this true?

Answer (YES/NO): YES